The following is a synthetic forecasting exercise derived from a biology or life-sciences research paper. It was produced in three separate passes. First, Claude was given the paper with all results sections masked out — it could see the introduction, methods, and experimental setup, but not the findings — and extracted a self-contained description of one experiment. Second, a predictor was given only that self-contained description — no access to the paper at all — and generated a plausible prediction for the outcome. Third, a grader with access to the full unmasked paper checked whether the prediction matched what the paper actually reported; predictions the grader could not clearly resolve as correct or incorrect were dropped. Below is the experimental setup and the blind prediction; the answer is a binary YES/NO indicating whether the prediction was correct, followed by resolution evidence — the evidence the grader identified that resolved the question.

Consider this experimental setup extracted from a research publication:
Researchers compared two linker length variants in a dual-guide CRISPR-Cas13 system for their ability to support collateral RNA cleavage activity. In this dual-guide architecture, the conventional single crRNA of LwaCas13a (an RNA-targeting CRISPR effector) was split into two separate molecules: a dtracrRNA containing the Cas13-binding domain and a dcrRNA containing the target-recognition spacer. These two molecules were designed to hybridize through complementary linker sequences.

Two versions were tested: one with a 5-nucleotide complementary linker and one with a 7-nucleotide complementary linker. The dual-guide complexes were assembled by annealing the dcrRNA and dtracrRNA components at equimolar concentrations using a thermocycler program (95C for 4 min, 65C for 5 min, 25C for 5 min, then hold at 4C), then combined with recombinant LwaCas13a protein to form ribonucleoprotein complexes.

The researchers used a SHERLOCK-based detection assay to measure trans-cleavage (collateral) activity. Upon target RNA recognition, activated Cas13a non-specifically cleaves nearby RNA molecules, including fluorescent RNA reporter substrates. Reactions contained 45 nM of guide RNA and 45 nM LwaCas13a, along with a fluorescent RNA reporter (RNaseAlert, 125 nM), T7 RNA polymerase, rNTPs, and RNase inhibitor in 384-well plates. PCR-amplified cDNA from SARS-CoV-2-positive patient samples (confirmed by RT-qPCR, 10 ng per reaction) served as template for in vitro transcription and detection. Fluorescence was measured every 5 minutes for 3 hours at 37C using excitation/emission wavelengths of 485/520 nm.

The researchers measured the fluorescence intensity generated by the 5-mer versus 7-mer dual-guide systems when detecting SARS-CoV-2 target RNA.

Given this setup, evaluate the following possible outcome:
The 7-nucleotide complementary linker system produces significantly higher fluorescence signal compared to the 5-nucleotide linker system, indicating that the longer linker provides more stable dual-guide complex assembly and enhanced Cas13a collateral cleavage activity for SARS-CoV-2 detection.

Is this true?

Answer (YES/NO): NO